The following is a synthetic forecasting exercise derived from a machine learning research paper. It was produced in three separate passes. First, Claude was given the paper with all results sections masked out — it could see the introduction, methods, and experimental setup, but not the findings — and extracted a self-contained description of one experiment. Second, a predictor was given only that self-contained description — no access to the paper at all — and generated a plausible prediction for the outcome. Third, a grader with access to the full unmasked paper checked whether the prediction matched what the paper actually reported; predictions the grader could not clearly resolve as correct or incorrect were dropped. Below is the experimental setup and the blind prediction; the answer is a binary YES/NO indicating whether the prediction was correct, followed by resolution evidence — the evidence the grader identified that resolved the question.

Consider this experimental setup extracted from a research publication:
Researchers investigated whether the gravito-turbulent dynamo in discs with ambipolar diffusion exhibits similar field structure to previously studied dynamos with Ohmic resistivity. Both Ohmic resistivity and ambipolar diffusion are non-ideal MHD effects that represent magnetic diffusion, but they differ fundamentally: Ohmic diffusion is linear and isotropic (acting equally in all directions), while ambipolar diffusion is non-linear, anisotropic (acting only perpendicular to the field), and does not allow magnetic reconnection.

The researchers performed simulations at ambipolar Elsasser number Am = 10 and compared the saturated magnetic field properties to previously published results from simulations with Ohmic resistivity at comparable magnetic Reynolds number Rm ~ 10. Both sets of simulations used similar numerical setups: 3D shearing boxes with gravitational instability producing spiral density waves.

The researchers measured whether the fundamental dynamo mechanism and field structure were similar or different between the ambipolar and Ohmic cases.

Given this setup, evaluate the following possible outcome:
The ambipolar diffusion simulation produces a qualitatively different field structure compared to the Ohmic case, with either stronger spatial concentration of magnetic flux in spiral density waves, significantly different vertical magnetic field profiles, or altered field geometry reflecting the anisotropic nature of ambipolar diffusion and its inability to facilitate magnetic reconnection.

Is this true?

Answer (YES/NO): NO